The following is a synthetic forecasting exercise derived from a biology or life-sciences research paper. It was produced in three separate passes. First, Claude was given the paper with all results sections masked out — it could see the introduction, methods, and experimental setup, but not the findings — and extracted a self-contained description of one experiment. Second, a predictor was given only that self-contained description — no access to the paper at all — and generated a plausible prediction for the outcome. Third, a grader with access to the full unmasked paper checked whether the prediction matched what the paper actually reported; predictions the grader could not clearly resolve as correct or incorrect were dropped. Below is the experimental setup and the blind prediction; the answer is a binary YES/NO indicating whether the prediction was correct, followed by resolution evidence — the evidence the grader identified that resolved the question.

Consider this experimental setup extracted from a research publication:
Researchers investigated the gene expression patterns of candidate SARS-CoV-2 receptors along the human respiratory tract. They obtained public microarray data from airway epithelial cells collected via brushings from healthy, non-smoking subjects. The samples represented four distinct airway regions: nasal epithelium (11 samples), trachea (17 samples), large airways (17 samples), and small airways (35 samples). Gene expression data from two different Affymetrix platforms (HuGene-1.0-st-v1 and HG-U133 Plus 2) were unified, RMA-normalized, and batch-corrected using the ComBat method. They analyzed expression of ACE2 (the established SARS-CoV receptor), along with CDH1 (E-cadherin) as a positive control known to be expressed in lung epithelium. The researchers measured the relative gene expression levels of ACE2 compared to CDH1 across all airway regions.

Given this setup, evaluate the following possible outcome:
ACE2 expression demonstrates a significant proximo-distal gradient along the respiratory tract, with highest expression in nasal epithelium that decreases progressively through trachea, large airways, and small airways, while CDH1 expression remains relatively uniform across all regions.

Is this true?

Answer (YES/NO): NO